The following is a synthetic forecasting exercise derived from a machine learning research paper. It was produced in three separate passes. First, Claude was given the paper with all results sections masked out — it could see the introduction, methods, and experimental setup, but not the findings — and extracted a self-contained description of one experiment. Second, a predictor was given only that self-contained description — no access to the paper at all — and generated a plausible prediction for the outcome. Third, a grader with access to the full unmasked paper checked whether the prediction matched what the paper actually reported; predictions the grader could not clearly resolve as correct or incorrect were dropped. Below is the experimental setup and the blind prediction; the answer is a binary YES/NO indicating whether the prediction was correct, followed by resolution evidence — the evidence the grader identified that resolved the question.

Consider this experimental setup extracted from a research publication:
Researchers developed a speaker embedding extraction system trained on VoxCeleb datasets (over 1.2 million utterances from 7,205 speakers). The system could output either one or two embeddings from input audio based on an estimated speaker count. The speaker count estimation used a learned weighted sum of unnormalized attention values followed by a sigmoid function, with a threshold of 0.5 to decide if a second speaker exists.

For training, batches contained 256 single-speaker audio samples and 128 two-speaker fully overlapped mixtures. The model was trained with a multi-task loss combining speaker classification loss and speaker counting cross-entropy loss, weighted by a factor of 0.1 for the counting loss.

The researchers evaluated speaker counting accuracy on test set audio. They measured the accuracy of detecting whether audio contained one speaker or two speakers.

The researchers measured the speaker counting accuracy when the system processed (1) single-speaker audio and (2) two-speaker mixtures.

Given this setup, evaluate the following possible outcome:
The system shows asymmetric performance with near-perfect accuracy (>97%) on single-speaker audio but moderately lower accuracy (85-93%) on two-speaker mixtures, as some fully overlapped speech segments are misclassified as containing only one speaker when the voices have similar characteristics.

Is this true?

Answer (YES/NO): NO